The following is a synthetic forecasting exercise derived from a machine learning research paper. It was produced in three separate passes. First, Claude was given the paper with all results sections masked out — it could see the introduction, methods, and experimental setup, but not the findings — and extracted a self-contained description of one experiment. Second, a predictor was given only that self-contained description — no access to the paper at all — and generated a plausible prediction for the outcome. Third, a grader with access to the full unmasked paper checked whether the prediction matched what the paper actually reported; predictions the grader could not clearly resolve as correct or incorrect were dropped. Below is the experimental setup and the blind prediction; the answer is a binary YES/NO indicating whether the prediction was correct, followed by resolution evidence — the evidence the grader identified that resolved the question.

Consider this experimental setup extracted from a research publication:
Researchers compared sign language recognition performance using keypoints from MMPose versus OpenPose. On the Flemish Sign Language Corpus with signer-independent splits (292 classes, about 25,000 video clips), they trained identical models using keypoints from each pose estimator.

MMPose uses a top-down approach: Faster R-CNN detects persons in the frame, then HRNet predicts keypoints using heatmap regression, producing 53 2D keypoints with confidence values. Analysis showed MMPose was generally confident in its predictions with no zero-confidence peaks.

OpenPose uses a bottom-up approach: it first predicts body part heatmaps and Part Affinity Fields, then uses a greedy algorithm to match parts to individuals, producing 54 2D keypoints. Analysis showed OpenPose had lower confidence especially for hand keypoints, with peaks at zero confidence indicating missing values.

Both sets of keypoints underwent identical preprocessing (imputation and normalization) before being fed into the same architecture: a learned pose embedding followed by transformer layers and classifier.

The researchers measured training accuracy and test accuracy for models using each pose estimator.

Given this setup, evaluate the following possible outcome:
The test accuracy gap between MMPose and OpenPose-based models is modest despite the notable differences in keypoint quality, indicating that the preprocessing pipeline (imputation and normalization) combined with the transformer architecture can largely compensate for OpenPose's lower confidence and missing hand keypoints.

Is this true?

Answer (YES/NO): NO